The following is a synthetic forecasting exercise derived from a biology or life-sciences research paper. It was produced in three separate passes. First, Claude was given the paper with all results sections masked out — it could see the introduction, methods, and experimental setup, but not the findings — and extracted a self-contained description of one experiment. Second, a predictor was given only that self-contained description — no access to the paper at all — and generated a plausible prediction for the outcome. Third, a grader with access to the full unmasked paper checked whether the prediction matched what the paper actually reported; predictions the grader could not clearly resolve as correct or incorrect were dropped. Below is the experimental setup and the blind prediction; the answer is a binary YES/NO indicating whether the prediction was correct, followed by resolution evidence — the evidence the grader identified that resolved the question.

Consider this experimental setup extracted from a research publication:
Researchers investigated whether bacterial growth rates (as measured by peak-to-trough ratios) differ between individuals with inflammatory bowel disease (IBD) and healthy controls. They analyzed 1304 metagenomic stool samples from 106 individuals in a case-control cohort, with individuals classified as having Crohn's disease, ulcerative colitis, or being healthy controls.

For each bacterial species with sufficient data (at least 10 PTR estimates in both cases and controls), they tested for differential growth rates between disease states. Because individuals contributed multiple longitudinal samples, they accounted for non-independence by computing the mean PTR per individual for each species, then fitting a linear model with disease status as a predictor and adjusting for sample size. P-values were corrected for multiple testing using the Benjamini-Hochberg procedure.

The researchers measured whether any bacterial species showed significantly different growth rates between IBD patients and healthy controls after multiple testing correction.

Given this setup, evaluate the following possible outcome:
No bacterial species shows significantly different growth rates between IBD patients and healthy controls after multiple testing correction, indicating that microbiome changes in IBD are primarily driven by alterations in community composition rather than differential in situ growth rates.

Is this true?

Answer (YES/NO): NO